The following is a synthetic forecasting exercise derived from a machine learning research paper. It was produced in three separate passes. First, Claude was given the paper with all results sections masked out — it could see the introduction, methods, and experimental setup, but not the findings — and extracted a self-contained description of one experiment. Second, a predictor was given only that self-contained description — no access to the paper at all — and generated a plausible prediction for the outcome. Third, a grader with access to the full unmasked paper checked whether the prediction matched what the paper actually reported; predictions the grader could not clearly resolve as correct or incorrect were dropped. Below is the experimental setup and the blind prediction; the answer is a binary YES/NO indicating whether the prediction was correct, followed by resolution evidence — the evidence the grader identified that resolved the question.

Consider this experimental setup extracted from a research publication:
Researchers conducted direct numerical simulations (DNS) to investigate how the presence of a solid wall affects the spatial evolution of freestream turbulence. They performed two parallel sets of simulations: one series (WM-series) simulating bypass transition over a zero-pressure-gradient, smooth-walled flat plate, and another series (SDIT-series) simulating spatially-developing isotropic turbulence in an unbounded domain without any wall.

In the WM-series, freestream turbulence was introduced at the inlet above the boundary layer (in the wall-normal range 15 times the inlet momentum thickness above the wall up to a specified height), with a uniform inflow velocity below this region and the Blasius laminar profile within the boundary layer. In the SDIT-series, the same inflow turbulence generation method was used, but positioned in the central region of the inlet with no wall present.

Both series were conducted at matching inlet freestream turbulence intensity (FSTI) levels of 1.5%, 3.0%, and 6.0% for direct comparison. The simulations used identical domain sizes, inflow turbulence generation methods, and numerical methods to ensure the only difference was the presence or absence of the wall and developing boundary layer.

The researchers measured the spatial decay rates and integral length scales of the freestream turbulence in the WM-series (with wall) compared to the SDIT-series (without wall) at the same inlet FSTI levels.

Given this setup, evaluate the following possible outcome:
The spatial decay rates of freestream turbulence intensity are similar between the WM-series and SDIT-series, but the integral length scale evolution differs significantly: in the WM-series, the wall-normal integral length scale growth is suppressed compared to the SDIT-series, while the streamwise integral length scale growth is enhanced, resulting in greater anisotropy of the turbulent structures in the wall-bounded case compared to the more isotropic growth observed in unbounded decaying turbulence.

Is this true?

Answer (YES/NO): NO